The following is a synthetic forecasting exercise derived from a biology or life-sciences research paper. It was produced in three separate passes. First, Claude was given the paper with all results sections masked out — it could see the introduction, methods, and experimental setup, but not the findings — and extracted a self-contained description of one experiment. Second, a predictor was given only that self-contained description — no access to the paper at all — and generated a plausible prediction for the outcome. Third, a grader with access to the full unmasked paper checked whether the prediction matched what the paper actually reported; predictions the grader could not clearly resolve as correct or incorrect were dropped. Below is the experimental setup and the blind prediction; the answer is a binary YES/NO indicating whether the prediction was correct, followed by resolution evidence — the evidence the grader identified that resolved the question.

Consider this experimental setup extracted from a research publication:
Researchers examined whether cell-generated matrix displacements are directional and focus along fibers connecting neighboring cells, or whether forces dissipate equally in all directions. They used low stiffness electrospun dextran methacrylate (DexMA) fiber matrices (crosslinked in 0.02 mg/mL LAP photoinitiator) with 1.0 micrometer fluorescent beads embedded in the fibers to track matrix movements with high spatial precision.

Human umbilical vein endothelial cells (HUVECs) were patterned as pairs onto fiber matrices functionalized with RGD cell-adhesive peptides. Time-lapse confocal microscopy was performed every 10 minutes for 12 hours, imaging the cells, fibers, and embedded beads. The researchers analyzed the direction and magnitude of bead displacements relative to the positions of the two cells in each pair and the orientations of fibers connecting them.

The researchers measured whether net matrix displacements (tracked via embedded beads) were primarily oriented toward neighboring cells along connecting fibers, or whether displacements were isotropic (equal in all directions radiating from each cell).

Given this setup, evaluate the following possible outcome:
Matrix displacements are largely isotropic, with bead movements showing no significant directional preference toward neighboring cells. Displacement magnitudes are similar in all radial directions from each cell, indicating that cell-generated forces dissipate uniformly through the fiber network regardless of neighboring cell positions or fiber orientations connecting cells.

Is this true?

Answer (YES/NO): NO